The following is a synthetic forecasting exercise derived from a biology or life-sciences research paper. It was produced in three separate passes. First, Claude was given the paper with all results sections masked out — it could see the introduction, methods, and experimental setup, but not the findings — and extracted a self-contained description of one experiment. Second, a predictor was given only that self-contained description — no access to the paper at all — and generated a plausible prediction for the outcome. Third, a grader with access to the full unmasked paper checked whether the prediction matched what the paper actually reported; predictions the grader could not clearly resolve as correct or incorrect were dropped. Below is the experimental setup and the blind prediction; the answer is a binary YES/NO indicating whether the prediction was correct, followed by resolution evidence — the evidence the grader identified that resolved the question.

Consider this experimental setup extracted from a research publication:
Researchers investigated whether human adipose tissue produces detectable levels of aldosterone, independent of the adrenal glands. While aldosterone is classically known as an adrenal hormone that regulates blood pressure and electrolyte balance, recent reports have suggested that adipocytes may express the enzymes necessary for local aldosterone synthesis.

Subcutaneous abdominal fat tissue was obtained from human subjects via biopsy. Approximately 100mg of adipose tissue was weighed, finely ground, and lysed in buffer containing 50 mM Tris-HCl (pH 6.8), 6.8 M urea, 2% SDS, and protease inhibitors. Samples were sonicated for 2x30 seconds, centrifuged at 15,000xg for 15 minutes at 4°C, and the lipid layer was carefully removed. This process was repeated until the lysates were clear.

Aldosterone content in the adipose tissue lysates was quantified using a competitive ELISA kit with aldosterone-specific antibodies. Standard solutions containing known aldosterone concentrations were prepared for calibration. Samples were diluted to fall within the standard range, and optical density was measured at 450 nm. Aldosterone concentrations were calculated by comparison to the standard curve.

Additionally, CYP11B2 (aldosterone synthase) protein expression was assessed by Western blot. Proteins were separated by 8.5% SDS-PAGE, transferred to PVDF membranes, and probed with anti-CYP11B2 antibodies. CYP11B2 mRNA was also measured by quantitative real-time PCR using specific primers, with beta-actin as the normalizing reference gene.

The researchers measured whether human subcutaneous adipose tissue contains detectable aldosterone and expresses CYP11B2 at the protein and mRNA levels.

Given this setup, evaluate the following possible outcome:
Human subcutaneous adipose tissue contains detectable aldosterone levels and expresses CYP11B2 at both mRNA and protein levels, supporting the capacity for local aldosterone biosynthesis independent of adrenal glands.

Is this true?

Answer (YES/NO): YES